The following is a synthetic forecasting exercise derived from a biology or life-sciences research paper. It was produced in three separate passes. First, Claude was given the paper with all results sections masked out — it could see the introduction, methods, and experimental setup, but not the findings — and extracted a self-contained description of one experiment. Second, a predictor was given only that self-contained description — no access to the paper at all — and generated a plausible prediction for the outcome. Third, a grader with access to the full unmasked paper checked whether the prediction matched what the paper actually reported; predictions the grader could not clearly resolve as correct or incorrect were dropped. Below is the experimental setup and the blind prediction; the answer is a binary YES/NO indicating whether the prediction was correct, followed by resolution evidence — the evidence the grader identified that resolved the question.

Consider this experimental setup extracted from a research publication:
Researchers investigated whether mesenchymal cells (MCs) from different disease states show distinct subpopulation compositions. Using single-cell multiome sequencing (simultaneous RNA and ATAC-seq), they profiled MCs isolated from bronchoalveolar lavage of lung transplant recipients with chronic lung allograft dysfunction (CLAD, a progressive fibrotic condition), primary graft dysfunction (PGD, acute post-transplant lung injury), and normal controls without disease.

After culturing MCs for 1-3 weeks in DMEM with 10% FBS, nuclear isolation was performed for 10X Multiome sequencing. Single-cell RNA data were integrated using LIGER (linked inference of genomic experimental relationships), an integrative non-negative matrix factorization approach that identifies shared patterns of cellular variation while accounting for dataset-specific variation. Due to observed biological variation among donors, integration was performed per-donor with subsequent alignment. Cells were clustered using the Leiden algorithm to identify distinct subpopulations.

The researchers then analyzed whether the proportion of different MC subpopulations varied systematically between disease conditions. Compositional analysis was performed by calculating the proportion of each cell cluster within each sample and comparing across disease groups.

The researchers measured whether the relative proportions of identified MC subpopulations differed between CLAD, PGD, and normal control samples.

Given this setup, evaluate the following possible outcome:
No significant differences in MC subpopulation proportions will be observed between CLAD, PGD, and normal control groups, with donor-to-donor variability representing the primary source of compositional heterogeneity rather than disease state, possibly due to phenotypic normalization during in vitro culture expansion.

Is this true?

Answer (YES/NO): NO